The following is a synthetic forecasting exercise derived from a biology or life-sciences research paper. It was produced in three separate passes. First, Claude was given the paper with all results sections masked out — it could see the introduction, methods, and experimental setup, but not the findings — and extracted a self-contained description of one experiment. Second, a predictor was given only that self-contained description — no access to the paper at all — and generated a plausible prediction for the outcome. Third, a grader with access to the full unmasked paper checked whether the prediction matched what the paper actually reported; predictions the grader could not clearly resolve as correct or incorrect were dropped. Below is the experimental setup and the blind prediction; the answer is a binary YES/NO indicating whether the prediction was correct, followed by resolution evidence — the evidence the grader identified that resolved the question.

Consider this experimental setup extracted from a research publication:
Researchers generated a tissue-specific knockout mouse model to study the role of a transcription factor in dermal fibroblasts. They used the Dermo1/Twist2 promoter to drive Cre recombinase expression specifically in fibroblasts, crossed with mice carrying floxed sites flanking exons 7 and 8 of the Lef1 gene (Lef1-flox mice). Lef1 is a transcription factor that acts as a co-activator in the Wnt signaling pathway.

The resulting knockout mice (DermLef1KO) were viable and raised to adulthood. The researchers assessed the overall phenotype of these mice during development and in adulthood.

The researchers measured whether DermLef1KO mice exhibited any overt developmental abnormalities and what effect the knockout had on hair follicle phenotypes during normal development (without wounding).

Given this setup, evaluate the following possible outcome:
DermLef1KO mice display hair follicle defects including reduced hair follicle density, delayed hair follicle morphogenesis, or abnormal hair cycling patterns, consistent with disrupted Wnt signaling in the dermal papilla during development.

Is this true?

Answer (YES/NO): YES